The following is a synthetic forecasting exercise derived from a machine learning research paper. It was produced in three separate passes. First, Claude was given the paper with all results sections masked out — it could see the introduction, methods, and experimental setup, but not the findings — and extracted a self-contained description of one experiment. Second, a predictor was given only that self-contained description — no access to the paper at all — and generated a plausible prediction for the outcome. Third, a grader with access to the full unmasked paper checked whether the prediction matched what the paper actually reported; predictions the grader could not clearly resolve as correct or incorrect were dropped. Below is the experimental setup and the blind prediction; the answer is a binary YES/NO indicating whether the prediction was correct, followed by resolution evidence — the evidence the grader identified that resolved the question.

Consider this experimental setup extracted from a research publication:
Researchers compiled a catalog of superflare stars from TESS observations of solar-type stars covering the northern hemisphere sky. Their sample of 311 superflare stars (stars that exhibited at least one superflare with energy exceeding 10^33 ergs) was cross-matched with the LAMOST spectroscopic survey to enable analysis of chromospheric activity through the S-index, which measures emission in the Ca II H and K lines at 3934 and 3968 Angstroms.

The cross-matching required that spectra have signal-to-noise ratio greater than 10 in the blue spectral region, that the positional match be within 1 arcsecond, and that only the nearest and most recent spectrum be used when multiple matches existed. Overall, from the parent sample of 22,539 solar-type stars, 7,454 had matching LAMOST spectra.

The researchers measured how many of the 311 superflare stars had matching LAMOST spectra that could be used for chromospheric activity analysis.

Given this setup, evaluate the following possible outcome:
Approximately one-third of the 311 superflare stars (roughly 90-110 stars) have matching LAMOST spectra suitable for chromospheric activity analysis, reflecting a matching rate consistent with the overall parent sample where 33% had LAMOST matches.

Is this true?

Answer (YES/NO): NO